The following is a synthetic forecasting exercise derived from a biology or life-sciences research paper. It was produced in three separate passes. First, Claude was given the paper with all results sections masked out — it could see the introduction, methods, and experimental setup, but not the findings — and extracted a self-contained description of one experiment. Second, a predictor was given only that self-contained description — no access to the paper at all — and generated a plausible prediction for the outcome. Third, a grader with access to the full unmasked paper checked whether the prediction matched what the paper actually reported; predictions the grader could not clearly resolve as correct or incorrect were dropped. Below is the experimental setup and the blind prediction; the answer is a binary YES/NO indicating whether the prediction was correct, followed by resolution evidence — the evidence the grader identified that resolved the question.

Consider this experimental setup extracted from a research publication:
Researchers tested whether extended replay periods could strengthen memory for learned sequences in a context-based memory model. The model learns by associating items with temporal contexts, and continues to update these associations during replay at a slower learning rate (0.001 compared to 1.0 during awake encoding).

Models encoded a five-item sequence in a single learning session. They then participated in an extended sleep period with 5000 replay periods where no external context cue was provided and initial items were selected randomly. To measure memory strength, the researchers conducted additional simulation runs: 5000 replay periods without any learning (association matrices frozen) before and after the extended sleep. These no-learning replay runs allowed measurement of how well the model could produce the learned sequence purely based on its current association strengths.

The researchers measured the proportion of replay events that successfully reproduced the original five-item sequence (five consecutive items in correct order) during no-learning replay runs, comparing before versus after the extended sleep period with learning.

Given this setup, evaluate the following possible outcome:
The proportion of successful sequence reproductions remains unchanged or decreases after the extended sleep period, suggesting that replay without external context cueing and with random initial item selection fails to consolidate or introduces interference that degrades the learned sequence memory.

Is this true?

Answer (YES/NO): NO